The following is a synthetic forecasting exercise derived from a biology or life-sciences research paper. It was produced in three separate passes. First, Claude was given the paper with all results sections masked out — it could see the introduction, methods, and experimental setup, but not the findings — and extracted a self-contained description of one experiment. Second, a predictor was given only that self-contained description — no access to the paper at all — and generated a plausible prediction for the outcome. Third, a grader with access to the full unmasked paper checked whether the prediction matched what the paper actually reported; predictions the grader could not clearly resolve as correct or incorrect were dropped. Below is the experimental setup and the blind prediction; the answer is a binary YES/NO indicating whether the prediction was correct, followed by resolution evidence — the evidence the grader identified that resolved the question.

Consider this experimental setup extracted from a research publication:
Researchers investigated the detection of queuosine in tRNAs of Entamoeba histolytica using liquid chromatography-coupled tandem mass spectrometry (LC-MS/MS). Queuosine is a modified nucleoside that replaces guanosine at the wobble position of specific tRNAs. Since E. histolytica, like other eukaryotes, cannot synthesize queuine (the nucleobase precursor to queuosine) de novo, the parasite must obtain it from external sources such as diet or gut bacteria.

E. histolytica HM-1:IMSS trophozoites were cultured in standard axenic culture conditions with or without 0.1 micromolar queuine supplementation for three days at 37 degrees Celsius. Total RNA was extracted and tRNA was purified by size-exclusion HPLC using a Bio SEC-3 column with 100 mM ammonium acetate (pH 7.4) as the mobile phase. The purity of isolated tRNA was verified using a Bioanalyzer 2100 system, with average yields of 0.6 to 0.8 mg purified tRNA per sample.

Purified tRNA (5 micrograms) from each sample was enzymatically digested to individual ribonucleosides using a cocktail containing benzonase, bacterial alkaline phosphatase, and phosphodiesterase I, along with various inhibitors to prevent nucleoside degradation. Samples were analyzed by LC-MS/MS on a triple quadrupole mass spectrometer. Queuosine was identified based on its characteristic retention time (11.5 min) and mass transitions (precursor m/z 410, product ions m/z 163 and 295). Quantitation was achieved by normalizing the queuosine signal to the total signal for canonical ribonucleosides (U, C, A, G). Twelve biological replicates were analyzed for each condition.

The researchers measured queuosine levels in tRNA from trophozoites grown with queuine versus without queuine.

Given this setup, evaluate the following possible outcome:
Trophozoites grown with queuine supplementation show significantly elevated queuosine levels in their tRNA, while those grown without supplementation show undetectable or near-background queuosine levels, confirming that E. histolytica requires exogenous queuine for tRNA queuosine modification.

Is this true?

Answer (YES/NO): NO